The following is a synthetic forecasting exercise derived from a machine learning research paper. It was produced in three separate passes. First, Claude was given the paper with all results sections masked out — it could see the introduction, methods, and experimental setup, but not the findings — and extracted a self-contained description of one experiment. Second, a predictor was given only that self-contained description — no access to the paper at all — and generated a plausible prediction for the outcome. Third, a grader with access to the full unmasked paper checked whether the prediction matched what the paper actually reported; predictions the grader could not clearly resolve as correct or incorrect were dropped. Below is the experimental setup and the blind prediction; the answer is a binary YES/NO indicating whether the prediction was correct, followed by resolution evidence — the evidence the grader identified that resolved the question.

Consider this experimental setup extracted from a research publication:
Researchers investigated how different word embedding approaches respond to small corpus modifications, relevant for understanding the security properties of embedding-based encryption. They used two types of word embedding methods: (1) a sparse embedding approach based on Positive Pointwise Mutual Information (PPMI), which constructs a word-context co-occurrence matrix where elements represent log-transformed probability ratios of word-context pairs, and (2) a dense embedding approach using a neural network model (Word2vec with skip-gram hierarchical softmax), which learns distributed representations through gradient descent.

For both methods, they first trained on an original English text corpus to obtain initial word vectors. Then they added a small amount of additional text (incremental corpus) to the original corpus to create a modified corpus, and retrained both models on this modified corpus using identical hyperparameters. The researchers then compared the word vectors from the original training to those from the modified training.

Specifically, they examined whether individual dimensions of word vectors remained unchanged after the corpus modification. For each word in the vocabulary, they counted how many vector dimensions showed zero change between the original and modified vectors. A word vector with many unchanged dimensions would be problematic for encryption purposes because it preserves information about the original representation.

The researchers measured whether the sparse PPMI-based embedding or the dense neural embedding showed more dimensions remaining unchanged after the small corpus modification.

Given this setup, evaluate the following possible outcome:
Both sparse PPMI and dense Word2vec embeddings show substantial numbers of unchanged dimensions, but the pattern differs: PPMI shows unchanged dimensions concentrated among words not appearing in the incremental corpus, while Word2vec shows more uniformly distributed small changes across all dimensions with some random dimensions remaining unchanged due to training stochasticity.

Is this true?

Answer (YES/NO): NO